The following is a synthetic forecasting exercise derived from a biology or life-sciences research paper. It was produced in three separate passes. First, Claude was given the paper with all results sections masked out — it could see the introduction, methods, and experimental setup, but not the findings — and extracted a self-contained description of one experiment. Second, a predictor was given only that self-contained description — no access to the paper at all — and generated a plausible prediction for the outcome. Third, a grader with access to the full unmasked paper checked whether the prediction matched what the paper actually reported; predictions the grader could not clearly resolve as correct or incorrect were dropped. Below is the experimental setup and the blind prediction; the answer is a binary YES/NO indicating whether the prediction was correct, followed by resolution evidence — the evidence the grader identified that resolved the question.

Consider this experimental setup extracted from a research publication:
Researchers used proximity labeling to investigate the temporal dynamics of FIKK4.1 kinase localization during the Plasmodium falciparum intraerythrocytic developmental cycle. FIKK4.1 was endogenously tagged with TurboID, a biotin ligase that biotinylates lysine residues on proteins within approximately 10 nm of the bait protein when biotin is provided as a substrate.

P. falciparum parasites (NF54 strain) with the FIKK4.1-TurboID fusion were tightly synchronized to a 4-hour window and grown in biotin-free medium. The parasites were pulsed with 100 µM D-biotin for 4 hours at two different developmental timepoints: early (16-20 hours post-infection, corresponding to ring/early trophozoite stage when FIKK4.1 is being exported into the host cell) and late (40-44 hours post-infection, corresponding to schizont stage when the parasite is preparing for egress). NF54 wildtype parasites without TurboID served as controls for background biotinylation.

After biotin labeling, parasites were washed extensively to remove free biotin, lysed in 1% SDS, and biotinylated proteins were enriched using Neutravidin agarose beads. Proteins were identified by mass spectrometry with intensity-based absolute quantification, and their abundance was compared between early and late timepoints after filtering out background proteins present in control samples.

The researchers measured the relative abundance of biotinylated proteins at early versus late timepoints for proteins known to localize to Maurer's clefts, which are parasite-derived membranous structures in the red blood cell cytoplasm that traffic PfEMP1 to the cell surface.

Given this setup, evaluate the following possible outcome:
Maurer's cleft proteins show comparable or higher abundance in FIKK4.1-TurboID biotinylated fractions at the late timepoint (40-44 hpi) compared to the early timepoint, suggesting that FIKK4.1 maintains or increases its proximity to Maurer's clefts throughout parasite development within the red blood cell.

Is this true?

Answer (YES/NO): YES